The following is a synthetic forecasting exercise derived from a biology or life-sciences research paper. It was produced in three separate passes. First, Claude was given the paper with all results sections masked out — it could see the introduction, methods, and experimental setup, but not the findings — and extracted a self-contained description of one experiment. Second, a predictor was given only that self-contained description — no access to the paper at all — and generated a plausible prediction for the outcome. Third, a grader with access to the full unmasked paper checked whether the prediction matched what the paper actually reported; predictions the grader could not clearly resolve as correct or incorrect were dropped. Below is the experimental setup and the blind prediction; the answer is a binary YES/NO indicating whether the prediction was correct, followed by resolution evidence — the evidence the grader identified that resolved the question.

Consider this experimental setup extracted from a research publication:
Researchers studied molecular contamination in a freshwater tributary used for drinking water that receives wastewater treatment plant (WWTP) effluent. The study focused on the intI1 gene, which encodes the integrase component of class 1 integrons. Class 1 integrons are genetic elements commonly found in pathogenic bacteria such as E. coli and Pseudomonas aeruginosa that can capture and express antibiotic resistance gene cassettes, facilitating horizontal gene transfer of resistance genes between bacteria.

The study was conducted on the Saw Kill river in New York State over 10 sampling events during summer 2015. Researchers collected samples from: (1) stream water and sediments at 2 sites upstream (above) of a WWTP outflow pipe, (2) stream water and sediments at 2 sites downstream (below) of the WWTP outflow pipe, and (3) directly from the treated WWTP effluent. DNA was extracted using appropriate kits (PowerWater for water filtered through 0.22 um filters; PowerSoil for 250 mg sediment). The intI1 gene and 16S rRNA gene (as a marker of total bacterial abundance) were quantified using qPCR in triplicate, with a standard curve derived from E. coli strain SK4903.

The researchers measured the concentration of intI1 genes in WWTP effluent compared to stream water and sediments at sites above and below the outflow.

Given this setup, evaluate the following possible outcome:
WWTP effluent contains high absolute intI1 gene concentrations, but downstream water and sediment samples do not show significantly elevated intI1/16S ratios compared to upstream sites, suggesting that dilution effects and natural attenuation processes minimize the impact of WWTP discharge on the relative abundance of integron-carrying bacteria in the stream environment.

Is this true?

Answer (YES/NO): NO